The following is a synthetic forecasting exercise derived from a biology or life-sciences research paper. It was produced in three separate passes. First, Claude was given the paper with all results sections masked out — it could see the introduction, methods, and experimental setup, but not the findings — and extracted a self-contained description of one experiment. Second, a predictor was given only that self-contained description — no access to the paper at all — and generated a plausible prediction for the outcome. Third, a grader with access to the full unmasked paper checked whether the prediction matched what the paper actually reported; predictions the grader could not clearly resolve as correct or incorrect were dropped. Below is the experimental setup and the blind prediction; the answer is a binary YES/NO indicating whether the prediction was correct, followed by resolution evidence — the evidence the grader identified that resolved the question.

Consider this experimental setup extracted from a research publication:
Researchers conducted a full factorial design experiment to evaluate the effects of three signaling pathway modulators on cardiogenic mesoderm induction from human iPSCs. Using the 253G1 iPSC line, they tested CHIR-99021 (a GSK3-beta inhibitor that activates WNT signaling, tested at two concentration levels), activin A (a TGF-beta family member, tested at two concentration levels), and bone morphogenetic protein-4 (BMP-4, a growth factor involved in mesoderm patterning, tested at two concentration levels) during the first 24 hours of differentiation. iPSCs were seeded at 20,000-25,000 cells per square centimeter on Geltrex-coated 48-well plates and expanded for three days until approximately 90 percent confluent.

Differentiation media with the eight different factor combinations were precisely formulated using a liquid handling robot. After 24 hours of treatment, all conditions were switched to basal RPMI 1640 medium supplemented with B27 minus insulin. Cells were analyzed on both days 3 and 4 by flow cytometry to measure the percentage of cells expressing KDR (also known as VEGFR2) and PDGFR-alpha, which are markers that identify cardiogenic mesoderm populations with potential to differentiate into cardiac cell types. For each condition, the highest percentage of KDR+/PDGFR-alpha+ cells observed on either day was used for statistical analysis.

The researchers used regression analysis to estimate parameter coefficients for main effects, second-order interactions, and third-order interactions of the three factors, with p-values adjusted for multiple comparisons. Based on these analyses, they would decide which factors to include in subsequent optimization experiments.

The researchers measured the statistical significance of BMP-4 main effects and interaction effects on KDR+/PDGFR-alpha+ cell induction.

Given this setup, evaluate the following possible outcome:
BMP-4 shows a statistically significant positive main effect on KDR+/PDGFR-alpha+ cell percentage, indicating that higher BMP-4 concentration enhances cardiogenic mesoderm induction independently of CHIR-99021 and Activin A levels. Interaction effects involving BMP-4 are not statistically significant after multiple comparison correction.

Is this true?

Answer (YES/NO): NO